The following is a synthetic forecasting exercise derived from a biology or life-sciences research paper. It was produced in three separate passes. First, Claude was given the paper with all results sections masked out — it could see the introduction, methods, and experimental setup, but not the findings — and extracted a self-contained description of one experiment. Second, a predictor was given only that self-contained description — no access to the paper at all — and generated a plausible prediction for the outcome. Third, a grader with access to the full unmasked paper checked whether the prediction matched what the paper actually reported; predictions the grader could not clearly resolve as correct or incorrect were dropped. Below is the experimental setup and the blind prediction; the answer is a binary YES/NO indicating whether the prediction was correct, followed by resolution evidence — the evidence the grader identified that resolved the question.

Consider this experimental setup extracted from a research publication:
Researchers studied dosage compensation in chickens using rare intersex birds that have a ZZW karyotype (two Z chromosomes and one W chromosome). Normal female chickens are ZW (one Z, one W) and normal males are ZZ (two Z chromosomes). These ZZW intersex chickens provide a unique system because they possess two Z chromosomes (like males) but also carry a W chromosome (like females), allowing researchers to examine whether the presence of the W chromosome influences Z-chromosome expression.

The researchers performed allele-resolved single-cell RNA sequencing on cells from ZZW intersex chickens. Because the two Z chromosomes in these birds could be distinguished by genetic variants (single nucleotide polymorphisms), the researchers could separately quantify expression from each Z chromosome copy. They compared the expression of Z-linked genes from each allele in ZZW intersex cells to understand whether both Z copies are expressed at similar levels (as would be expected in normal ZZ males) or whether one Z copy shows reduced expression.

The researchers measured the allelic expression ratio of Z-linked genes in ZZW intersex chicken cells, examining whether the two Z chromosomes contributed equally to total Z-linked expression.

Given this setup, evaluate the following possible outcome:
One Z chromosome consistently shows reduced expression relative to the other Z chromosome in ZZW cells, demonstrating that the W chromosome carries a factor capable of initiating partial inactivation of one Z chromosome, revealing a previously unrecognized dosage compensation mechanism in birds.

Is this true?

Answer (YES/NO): NO